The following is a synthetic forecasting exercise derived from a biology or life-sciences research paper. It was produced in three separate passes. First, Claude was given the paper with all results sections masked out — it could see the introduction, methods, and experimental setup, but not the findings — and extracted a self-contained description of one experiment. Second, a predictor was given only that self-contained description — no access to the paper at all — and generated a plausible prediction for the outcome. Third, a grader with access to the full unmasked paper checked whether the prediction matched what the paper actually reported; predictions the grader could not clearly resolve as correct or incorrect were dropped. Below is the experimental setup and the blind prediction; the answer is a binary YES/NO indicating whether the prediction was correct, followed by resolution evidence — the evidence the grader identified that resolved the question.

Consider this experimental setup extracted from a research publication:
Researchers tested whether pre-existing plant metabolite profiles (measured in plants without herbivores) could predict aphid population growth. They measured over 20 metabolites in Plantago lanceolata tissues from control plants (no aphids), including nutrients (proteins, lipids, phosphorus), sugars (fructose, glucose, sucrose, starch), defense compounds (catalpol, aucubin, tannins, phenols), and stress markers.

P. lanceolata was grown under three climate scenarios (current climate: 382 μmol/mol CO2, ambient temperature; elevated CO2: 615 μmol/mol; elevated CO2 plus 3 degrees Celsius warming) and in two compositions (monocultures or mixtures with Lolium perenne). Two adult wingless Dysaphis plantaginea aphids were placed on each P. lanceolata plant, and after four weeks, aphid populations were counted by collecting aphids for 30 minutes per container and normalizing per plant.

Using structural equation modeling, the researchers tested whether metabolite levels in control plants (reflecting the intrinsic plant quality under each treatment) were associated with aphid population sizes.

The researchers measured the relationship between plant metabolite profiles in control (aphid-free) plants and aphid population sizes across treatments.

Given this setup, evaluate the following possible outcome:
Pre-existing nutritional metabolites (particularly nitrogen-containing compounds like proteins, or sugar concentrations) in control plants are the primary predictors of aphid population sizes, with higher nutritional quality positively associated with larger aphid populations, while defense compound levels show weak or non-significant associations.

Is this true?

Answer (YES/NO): NO